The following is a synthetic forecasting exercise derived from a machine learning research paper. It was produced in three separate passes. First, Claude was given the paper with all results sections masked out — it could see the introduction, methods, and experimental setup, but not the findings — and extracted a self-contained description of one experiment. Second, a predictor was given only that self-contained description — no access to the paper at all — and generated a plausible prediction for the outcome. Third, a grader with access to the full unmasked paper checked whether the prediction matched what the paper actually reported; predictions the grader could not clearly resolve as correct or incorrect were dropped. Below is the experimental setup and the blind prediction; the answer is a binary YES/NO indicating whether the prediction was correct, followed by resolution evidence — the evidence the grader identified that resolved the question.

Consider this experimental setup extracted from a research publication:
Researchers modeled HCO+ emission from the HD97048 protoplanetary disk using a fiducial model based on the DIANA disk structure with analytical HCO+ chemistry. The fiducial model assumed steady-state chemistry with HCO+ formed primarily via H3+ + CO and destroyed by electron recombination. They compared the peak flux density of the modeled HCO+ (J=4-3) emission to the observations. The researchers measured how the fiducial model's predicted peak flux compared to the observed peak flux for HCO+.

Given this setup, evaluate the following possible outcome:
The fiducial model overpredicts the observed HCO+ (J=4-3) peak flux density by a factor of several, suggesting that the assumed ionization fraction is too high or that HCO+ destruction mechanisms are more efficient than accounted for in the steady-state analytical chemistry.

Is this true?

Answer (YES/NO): NO